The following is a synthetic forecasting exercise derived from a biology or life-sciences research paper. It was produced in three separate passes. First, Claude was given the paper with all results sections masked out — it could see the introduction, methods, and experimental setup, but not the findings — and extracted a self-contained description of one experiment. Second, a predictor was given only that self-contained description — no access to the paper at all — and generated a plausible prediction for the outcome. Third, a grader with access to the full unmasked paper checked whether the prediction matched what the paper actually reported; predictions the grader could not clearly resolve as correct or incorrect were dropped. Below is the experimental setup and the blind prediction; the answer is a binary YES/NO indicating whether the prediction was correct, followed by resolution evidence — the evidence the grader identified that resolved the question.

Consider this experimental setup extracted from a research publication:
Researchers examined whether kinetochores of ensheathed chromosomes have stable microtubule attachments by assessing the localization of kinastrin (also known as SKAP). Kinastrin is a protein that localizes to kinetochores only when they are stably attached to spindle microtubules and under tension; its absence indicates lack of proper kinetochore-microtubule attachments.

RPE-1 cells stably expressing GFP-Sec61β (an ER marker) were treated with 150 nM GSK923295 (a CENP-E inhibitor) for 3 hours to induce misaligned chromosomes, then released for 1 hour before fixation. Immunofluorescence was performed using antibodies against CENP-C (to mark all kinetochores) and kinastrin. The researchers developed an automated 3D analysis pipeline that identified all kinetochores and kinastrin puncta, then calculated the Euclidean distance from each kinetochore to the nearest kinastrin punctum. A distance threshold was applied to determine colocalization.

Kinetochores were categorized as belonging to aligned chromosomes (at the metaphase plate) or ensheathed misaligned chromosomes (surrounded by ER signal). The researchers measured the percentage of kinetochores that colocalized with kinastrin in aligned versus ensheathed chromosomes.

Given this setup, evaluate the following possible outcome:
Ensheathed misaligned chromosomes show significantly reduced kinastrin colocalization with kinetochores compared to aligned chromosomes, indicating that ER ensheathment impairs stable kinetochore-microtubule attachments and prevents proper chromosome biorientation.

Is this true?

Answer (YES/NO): YES